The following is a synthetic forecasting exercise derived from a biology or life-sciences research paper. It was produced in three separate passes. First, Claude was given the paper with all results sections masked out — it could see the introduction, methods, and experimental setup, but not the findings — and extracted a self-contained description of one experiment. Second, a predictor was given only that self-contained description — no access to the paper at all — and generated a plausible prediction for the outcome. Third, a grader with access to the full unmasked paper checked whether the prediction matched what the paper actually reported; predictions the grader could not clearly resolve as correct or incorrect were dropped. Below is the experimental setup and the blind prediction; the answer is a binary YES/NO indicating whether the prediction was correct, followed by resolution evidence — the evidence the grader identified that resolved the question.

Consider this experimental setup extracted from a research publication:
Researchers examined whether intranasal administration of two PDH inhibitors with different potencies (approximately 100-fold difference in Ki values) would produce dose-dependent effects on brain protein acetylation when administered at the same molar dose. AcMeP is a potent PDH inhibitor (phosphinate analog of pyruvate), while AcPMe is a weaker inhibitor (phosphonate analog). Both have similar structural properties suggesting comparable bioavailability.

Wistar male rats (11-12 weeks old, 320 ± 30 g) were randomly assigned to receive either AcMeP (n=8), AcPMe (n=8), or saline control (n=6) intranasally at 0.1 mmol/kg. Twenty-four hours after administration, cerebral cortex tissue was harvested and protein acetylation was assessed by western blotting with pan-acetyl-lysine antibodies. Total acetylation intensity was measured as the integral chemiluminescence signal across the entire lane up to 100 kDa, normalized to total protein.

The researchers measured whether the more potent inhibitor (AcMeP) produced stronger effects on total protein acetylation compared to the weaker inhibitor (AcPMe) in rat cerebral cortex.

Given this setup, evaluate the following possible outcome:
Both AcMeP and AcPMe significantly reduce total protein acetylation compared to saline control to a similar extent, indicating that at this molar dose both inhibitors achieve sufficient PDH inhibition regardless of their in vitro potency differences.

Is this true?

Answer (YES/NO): NO